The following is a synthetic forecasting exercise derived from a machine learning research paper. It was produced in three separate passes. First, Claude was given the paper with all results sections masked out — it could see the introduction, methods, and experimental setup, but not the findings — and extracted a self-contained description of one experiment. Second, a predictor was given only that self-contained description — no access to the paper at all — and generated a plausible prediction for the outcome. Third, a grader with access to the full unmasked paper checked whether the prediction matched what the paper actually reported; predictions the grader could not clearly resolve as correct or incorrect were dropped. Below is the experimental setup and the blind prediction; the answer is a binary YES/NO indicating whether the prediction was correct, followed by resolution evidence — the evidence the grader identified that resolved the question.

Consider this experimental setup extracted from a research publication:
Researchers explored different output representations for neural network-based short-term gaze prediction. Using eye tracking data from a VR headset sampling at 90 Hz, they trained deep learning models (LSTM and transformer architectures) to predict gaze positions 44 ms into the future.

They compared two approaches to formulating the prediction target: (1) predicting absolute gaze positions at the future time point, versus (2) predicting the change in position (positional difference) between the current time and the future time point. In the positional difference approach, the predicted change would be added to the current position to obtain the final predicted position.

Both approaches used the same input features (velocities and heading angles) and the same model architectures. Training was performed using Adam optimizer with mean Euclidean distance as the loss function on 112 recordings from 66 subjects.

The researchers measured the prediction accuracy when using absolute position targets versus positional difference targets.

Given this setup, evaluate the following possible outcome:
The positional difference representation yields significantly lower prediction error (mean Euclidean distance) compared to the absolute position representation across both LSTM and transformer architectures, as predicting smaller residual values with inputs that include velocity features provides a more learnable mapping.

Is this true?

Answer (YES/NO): YES